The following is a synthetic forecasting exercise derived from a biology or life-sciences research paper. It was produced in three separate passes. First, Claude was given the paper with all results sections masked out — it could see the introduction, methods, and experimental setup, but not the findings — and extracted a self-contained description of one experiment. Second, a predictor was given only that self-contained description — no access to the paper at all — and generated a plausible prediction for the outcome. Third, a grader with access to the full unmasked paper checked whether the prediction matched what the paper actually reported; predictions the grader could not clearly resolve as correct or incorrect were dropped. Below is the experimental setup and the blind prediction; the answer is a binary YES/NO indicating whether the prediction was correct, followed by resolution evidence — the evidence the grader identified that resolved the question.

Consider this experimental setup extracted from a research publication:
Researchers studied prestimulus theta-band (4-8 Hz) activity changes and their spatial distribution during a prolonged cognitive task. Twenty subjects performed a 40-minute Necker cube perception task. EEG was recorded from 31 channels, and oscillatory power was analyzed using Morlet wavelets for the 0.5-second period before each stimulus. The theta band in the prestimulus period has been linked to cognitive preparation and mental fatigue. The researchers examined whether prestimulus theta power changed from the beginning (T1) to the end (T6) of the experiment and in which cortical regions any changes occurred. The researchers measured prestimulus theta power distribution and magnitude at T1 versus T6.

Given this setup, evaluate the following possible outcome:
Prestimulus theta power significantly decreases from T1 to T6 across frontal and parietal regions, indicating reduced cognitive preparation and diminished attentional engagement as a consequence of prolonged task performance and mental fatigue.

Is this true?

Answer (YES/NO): NO